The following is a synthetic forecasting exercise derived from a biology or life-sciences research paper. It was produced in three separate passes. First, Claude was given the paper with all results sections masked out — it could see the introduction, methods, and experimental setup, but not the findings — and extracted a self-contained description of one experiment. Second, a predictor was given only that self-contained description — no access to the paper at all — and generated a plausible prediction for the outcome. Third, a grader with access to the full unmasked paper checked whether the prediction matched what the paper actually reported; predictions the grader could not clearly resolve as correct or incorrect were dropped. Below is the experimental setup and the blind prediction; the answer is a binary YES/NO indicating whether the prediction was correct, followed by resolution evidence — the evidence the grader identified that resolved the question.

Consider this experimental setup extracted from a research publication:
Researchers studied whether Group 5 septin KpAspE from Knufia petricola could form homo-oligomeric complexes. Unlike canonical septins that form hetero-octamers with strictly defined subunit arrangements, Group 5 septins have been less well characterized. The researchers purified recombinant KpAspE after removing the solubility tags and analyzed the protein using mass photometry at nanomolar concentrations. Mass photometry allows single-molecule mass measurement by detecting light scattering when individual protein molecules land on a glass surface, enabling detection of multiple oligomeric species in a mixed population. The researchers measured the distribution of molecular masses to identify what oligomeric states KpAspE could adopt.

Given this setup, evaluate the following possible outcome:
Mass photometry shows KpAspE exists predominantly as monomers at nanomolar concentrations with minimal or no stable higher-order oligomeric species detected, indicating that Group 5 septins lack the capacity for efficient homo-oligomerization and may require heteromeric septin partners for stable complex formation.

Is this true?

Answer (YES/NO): NO